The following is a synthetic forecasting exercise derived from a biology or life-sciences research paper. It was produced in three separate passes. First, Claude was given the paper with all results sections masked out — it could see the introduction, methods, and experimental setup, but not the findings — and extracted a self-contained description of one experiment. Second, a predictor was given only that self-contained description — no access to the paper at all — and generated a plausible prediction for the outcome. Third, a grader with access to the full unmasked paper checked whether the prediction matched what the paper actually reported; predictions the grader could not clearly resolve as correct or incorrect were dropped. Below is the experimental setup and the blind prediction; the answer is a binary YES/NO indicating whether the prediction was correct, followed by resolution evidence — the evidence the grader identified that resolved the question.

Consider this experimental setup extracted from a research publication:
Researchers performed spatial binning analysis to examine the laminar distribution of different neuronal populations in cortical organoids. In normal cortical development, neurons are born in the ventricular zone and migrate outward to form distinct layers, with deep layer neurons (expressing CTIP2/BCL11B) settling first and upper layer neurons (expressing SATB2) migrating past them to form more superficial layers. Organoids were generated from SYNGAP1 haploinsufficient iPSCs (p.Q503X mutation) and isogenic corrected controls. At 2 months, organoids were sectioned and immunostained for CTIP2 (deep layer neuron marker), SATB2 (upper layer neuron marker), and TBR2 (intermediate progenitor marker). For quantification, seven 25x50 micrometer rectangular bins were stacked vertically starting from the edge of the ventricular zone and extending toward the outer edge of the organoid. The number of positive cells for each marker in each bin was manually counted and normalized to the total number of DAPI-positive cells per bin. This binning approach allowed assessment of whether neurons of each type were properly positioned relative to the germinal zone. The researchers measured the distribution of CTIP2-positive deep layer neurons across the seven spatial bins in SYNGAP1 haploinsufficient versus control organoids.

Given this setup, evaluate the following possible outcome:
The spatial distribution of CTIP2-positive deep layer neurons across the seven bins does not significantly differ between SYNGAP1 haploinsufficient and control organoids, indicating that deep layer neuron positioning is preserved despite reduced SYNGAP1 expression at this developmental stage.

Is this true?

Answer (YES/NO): NO